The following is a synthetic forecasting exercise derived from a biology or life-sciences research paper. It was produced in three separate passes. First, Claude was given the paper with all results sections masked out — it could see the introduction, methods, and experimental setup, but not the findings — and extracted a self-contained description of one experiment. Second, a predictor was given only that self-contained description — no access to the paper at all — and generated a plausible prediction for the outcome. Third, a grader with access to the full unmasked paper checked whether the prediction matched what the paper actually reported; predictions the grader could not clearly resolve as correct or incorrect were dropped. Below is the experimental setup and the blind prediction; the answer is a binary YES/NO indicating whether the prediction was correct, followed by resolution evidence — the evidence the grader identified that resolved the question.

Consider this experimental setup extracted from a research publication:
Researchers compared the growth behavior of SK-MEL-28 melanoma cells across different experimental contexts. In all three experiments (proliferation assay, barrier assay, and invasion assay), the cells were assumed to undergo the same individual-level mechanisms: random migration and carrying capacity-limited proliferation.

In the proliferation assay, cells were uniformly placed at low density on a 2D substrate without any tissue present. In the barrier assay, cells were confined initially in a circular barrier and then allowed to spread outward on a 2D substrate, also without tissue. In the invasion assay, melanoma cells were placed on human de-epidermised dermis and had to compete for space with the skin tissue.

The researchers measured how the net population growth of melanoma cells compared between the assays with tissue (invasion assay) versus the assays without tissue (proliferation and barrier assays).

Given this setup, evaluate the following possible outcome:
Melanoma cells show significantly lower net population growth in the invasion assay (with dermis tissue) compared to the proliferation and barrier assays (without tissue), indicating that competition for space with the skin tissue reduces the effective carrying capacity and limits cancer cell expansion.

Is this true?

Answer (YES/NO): YES